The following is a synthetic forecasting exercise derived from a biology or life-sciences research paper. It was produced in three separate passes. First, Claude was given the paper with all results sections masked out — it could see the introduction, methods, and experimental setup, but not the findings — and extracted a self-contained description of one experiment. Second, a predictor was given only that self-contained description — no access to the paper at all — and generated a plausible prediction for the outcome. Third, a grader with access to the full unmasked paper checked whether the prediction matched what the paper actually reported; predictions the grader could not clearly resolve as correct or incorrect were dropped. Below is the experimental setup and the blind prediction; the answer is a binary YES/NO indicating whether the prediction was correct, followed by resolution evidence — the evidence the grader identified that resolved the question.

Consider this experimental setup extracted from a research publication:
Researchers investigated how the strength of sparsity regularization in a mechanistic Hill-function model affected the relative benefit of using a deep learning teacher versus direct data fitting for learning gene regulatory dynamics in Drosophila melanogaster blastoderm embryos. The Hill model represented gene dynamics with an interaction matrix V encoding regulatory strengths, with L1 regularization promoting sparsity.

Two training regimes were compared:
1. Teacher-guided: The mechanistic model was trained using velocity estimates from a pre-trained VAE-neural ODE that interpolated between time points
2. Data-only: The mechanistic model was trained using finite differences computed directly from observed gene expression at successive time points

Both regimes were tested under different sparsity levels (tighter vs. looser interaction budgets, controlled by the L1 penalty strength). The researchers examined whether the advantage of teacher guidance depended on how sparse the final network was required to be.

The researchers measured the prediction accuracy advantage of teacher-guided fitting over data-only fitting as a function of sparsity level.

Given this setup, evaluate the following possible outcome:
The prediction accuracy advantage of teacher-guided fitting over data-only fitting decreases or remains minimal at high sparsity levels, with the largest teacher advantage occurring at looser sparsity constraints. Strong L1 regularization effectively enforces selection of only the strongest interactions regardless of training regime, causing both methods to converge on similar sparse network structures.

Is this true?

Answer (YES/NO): NO